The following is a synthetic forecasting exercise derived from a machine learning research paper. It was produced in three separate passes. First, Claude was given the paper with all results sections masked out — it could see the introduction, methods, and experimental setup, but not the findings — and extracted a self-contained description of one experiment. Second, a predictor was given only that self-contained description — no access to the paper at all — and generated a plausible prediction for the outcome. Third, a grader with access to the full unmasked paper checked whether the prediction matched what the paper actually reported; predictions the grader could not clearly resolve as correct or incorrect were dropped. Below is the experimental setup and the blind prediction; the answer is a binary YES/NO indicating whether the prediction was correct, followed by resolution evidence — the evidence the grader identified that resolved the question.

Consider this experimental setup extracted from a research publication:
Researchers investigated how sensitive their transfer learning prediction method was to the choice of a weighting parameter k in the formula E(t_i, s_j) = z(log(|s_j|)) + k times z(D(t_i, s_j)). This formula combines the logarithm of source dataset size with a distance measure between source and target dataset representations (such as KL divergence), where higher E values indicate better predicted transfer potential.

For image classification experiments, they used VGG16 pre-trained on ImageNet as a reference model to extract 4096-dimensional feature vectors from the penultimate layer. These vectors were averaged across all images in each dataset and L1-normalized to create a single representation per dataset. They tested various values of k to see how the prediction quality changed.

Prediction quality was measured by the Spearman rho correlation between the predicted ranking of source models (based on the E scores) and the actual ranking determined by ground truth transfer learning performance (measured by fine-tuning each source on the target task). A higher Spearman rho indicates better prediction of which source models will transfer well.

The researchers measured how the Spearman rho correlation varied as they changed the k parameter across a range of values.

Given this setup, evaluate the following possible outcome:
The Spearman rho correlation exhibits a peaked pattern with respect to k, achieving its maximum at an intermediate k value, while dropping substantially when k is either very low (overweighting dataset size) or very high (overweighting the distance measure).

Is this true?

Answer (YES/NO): NO